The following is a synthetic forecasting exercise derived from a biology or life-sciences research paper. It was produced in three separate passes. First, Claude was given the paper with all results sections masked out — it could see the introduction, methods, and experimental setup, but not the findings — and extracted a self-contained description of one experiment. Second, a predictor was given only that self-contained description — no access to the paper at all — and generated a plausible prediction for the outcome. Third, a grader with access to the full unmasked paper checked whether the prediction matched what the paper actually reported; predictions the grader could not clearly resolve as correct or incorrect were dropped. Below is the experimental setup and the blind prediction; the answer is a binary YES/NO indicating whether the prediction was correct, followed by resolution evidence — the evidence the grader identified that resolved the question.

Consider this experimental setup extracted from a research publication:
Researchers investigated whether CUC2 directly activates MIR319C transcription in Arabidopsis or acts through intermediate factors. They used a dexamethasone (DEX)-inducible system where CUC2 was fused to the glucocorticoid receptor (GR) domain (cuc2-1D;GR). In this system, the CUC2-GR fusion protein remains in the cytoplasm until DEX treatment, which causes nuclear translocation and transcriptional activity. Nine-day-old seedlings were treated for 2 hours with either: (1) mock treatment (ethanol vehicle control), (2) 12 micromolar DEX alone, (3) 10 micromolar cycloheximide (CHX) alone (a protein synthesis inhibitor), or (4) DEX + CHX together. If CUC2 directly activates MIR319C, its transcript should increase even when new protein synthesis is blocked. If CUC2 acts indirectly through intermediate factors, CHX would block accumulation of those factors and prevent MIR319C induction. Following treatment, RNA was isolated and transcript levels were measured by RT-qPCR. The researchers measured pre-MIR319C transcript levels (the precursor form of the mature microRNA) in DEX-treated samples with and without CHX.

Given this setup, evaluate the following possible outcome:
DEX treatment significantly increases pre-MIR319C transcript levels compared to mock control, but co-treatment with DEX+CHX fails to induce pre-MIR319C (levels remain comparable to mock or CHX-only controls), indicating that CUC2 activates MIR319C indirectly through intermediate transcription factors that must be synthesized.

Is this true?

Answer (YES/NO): NO